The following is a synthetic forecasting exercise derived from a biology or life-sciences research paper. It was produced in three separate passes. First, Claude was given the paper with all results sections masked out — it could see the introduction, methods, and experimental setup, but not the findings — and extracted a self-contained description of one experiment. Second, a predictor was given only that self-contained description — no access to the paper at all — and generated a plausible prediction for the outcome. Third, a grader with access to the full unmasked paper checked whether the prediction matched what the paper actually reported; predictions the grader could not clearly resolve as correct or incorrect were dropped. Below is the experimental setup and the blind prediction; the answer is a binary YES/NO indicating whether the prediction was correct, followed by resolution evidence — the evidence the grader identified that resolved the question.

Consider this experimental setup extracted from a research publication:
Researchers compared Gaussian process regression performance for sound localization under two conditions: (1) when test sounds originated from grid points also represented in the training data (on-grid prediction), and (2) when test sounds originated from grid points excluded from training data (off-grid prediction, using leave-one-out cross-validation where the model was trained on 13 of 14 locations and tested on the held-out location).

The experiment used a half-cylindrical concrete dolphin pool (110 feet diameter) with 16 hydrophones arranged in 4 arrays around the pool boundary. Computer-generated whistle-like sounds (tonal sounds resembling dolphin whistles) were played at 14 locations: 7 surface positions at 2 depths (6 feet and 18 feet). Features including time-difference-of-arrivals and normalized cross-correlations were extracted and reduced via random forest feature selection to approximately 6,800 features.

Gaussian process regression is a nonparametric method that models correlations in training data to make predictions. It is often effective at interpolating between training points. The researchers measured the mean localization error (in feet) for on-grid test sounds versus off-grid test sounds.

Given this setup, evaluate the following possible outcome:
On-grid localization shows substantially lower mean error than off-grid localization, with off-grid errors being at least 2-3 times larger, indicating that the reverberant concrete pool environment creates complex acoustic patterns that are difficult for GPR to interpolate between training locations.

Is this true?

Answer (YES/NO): YES